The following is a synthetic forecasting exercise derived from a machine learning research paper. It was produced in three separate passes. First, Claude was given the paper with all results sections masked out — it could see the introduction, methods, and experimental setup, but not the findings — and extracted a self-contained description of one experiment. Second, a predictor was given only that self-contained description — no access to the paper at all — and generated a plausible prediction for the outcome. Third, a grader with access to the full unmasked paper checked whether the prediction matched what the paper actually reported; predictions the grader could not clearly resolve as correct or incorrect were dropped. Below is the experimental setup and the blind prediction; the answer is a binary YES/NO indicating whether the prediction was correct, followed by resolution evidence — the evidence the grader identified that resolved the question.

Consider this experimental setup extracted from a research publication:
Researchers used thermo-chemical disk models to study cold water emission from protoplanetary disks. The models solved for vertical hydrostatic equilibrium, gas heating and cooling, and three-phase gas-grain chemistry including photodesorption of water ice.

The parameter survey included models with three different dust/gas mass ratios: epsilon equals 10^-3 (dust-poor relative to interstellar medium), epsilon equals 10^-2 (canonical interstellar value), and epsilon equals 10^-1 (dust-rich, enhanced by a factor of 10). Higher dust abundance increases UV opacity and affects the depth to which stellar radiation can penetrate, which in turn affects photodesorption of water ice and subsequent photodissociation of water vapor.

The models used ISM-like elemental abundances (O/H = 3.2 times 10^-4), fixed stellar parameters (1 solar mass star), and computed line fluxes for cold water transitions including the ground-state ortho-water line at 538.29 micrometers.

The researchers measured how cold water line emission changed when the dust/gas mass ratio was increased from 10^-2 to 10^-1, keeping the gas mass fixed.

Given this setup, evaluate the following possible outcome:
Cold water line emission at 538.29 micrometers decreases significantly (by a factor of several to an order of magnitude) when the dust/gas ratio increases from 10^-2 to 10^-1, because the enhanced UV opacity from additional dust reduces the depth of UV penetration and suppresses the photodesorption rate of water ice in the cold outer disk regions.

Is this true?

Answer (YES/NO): NO